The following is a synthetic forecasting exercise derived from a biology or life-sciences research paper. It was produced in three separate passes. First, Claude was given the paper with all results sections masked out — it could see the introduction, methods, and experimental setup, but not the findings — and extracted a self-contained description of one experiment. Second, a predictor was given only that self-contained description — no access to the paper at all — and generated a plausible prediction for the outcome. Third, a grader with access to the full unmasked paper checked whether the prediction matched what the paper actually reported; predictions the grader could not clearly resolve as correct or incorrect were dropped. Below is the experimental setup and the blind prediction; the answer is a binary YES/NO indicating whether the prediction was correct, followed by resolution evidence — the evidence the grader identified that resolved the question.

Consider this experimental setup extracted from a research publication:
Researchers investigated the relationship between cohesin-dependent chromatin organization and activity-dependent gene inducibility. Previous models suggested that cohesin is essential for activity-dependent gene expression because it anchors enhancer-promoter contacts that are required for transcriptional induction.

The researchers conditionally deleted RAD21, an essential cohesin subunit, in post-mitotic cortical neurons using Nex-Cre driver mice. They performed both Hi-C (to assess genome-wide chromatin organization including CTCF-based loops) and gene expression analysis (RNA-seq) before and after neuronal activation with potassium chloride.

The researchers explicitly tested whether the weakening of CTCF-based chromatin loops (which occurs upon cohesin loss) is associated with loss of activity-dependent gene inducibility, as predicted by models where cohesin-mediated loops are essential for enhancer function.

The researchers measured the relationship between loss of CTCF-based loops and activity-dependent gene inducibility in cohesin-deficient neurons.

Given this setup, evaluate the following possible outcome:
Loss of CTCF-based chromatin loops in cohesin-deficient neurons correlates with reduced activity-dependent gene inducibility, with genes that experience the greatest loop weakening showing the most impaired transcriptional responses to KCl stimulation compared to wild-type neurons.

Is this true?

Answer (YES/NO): NO